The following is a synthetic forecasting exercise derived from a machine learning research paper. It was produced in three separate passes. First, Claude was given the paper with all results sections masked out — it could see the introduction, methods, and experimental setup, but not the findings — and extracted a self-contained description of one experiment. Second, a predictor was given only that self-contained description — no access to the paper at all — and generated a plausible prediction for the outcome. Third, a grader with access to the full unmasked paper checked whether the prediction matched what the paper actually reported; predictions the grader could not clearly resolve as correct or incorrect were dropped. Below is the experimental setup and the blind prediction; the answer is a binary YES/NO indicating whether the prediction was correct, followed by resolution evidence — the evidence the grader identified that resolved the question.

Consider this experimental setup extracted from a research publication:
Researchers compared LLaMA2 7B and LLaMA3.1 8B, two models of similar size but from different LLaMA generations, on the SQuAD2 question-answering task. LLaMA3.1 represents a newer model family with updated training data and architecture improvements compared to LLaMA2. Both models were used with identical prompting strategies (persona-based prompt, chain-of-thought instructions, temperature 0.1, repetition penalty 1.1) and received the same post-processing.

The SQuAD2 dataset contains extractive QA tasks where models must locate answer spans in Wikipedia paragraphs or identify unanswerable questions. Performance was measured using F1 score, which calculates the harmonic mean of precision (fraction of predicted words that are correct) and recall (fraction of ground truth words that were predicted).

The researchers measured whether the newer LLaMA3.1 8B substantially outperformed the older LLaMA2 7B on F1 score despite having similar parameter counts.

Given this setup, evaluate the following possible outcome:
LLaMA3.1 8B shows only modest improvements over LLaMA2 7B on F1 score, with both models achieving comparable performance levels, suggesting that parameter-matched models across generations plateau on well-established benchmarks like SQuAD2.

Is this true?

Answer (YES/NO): NO